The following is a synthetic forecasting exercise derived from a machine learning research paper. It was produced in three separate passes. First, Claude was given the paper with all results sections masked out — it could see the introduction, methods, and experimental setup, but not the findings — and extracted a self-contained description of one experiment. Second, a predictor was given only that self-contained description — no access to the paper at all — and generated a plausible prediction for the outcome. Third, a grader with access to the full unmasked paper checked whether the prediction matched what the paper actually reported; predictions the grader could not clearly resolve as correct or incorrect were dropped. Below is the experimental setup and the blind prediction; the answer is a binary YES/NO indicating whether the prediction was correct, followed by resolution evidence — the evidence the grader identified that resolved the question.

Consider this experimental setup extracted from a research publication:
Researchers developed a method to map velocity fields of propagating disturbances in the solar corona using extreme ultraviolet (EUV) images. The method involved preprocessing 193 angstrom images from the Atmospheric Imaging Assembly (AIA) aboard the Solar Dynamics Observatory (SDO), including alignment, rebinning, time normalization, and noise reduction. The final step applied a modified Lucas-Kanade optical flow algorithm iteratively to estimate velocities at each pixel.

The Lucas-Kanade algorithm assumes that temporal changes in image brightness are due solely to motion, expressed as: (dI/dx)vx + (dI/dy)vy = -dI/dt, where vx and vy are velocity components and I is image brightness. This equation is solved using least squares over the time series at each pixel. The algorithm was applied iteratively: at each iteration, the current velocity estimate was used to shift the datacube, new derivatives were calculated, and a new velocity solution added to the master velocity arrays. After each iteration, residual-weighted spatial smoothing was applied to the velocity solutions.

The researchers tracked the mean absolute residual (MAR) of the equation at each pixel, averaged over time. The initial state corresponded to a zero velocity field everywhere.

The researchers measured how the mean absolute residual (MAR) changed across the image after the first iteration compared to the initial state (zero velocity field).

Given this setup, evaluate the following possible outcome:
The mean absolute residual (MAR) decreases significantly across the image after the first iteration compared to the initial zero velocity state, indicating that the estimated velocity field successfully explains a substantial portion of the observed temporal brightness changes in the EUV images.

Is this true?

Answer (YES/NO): YES